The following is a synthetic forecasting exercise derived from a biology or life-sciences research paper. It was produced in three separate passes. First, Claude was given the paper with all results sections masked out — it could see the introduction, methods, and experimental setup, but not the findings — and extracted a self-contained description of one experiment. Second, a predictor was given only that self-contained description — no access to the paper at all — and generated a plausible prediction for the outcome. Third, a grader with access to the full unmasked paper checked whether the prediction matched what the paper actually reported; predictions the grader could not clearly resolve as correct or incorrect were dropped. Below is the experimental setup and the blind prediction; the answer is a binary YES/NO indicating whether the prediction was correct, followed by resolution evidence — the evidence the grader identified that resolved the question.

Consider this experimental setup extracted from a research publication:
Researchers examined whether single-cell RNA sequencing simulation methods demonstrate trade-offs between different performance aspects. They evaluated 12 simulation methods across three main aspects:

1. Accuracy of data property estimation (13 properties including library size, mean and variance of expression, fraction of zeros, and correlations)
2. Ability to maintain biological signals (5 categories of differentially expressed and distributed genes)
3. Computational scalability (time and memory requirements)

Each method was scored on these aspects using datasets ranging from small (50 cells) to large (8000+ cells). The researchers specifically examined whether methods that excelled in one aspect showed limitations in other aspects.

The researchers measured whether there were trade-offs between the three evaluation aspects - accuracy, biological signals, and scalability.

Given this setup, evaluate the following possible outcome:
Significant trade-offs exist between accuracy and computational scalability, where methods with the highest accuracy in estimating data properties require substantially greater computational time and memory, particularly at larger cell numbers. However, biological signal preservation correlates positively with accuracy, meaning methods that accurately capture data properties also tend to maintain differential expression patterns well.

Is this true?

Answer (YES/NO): NO